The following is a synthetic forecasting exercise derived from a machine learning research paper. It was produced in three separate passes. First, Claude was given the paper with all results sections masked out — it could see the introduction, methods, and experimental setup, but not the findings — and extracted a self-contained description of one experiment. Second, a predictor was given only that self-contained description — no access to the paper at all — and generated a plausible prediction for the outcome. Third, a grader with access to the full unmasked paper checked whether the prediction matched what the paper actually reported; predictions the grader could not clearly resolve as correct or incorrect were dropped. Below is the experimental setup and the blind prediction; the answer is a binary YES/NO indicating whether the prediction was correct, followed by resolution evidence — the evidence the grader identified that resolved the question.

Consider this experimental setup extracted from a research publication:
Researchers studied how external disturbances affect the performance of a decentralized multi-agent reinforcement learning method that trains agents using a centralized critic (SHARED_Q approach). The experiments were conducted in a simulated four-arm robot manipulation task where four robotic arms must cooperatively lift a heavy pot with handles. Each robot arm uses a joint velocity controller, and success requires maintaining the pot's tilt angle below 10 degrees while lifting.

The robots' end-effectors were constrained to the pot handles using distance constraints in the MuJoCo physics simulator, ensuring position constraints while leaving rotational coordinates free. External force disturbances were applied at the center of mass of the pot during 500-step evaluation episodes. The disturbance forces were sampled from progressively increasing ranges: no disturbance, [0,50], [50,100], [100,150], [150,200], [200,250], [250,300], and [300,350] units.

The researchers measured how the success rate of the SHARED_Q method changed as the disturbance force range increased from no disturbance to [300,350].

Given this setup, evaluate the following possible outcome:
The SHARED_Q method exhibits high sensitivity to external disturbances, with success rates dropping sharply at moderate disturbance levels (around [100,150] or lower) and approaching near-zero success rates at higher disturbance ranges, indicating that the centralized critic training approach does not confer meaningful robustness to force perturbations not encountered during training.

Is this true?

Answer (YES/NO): NO